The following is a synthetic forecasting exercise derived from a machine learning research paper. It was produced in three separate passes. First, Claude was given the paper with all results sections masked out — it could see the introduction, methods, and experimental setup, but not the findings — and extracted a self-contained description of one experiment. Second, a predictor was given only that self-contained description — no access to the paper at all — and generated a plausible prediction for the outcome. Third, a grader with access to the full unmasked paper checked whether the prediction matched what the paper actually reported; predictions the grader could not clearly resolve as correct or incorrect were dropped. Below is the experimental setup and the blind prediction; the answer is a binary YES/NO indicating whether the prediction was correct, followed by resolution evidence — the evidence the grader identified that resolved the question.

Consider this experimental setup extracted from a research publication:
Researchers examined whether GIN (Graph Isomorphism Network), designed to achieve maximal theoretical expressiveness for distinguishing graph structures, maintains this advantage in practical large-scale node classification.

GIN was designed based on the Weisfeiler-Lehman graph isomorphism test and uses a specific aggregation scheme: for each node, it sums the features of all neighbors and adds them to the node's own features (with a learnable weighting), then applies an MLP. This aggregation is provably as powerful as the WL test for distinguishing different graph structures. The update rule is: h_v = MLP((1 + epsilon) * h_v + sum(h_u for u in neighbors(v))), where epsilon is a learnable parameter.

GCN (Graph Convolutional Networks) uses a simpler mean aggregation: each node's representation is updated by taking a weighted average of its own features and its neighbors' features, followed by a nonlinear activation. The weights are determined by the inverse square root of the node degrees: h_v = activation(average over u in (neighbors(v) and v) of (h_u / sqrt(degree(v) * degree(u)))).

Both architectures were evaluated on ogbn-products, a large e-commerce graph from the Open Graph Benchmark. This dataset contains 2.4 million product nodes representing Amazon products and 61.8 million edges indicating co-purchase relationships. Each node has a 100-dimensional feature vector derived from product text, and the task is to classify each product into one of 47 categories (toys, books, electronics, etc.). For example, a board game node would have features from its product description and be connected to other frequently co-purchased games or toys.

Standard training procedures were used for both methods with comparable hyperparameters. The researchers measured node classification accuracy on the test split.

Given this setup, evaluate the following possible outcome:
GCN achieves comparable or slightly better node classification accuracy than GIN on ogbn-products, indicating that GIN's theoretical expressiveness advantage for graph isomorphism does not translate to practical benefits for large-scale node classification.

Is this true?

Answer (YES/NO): YES